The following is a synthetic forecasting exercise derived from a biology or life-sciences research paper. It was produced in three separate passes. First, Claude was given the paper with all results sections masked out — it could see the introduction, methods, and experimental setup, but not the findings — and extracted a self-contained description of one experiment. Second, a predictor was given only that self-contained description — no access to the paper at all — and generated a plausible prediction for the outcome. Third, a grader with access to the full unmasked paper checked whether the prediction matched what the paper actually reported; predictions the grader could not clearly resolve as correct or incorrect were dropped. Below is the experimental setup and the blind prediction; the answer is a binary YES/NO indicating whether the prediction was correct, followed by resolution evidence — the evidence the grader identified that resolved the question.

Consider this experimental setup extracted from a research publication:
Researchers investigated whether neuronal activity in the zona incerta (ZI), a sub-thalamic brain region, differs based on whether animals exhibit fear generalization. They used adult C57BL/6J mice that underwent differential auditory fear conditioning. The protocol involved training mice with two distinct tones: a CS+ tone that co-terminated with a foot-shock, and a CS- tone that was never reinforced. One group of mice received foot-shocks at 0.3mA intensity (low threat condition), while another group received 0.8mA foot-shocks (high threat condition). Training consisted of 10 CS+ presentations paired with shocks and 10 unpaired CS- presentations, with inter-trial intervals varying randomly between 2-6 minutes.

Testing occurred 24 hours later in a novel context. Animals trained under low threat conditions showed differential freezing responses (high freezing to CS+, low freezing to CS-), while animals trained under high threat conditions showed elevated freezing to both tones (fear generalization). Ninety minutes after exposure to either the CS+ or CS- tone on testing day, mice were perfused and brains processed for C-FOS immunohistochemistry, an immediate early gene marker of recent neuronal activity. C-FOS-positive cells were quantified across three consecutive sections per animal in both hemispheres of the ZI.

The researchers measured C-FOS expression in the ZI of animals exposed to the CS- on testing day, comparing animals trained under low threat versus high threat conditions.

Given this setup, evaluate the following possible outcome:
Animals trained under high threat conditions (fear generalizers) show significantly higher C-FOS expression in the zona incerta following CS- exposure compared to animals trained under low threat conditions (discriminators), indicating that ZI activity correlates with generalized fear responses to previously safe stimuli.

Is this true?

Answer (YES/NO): NO